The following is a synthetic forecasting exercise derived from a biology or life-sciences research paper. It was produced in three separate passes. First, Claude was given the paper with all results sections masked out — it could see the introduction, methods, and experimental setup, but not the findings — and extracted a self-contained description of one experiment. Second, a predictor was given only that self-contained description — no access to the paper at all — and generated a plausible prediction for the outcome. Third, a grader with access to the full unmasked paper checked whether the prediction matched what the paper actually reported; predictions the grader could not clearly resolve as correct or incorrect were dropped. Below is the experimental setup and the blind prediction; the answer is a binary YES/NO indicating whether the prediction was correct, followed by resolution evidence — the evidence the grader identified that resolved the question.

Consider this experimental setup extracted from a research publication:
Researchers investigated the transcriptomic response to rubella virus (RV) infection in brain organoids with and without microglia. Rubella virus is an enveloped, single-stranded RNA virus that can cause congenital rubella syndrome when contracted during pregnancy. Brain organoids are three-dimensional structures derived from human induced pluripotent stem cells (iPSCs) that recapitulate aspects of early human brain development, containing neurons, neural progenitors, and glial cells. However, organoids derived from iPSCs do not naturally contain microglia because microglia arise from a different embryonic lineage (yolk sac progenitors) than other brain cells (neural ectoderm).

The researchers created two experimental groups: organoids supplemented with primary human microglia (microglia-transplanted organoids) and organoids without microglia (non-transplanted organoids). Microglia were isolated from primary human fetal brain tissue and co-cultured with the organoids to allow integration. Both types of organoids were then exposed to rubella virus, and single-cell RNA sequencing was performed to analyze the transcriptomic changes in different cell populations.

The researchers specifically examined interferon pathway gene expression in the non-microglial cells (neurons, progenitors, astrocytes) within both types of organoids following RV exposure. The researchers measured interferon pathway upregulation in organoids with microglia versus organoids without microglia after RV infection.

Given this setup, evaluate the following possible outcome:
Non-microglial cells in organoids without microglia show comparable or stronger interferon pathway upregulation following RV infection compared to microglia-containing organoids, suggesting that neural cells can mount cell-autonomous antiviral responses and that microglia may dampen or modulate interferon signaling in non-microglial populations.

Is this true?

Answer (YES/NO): YES